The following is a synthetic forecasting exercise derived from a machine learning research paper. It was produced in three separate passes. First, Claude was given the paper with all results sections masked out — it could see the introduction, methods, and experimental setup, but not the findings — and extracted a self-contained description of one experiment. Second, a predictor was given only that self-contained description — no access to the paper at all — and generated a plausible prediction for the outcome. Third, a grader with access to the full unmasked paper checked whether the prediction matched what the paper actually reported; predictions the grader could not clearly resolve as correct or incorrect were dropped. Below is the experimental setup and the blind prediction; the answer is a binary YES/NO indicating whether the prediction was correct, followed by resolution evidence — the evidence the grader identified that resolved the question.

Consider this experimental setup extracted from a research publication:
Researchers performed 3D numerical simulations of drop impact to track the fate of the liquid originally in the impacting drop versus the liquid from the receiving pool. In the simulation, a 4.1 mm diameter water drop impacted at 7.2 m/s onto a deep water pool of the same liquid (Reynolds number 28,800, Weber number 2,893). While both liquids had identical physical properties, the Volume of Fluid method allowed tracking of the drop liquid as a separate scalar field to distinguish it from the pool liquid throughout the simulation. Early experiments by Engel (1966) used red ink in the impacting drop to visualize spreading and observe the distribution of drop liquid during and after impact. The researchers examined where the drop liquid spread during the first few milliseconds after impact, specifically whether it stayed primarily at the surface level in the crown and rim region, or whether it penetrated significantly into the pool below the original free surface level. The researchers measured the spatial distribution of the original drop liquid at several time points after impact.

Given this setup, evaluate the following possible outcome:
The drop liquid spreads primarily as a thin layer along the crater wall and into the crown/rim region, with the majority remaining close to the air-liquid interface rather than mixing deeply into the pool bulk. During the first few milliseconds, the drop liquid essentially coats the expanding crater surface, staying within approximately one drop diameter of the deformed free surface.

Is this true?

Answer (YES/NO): YES